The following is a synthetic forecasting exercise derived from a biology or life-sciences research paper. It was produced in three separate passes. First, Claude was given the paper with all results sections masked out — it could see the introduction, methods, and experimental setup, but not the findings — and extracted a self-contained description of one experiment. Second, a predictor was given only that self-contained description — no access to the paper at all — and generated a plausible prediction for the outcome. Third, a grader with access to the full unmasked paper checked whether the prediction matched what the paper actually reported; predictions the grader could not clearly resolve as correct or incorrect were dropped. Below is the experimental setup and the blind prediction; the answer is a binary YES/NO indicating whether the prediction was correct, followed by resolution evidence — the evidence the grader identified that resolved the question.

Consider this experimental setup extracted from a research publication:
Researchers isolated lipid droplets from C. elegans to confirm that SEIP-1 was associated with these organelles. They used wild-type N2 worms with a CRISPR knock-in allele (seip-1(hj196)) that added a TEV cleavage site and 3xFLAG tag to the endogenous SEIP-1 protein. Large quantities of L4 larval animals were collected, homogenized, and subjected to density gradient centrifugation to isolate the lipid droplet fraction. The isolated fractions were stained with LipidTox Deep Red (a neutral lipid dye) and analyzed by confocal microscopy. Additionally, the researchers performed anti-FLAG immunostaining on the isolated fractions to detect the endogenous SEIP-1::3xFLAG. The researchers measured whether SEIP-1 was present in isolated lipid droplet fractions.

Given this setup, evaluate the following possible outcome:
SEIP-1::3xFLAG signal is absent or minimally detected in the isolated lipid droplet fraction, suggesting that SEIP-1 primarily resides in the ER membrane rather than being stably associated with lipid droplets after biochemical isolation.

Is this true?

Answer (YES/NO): NO